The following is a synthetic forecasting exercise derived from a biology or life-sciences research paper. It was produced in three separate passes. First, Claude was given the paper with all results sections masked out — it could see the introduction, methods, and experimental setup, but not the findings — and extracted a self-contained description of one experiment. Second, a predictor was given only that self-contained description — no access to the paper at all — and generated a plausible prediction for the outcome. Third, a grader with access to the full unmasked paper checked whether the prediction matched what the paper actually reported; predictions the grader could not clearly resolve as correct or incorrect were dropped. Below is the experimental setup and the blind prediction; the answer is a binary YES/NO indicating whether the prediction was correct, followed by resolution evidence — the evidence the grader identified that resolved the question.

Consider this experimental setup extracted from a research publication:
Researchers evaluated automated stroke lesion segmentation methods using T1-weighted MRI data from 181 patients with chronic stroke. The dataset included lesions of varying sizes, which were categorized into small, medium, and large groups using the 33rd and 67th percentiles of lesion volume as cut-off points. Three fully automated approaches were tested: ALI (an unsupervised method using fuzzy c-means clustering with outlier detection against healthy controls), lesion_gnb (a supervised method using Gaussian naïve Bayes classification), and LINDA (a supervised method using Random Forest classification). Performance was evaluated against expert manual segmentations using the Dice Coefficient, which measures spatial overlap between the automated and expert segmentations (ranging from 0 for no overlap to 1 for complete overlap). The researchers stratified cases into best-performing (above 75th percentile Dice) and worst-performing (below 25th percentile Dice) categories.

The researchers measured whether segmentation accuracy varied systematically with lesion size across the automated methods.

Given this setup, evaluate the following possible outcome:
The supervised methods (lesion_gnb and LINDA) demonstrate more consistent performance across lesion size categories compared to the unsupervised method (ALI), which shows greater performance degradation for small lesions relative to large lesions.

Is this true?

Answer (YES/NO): NO